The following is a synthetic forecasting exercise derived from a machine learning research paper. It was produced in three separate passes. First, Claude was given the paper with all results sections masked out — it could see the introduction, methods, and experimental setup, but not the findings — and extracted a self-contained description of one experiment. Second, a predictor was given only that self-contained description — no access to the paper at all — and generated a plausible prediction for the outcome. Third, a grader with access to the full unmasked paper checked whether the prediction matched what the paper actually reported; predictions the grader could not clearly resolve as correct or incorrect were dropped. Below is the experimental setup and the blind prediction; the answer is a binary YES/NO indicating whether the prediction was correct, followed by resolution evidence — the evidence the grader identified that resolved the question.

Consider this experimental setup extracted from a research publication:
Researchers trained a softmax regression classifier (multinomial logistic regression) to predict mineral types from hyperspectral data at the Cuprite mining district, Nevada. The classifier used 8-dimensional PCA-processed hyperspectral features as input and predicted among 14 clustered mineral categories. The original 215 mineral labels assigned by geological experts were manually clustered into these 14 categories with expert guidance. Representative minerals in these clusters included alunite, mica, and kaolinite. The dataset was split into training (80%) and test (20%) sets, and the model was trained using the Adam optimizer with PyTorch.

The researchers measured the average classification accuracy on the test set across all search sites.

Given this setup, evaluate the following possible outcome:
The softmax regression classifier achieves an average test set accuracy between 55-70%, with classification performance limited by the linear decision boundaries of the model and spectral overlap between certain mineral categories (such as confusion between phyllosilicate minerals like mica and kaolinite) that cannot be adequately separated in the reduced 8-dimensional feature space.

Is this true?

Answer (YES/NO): NO